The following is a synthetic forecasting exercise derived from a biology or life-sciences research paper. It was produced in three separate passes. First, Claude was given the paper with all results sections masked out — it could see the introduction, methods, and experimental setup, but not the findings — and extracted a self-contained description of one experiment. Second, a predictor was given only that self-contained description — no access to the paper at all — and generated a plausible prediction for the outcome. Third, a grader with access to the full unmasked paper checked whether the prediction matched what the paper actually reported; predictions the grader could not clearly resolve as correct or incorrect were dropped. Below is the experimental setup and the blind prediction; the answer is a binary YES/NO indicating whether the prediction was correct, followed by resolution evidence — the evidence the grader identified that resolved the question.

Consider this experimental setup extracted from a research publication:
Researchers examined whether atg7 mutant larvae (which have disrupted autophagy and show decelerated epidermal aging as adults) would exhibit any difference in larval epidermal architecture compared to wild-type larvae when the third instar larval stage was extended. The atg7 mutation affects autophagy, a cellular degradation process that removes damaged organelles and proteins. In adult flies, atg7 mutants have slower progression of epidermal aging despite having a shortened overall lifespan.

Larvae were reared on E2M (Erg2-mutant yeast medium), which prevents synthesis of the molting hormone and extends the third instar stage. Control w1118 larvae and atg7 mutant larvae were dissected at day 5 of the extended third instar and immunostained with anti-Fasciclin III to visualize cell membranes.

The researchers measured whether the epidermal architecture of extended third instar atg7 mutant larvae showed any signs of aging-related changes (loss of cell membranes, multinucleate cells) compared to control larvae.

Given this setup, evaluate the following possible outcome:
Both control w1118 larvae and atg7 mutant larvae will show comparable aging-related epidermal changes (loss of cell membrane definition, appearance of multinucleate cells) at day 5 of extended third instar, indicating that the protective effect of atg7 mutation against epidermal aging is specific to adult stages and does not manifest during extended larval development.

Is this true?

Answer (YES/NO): NO